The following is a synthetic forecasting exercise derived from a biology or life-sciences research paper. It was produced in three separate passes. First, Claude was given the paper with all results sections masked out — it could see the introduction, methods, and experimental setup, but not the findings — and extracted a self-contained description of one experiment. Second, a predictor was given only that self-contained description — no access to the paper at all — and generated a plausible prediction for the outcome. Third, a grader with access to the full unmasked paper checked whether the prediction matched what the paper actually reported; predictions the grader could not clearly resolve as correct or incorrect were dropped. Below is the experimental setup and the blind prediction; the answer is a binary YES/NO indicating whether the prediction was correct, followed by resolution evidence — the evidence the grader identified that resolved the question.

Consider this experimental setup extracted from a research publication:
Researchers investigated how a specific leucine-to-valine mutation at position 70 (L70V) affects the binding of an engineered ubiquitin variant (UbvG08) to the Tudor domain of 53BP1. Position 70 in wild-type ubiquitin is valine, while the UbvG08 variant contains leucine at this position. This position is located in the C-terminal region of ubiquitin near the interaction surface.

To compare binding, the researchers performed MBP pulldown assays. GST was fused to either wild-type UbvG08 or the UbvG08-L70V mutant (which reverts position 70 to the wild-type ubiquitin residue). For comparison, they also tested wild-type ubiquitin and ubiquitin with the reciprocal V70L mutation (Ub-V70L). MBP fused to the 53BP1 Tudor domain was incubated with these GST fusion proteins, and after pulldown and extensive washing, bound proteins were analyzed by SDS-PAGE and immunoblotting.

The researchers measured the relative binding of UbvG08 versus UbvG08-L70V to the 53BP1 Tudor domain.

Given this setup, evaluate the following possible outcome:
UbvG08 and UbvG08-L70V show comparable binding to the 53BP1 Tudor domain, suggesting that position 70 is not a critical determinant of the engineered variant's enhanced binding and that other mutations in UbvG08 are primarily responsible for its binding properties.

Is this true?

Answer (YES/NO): NO